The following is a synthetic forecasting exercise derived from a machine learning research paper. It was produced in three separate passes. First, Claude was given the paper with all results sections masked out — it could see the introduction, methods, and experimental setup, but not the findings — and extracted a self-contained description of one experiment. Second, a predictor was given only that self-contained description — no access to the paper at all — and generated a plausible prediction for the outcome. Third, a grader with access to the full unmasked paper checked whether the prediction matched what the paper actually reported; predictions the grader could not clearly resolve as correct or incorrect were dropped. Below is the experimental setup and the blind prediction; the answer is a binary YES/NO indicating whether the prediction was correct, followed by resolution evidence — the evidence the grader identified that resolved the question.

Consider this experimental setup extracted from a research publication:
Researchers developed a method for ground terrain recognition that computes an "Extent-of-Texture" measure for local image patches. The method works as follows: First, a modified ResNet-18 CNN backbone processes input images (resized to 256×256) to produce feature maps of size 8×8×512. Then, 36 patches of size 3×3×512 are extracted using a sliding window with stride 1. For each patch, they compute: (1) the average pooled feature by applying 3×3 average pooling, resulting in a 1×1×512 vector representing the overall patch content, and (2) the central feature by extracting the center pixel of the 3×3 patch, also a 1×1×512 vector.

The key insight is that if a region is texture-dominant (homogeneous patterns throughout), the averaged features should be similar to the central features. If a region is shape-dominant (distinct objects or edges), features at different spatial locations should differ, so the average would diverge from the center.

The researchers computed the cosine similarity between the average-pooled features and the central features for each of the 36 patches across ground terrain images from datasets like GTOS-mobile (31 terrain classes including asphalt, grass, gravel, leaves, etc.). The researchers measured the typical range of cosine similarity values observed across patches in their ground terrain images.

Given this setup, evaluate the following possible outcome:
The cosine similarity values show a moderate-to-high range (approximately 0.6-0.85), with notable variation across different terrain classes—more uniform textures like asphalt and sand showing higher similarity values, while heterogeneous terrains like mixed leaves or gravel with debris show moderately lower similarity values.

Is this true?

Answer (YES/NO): NO